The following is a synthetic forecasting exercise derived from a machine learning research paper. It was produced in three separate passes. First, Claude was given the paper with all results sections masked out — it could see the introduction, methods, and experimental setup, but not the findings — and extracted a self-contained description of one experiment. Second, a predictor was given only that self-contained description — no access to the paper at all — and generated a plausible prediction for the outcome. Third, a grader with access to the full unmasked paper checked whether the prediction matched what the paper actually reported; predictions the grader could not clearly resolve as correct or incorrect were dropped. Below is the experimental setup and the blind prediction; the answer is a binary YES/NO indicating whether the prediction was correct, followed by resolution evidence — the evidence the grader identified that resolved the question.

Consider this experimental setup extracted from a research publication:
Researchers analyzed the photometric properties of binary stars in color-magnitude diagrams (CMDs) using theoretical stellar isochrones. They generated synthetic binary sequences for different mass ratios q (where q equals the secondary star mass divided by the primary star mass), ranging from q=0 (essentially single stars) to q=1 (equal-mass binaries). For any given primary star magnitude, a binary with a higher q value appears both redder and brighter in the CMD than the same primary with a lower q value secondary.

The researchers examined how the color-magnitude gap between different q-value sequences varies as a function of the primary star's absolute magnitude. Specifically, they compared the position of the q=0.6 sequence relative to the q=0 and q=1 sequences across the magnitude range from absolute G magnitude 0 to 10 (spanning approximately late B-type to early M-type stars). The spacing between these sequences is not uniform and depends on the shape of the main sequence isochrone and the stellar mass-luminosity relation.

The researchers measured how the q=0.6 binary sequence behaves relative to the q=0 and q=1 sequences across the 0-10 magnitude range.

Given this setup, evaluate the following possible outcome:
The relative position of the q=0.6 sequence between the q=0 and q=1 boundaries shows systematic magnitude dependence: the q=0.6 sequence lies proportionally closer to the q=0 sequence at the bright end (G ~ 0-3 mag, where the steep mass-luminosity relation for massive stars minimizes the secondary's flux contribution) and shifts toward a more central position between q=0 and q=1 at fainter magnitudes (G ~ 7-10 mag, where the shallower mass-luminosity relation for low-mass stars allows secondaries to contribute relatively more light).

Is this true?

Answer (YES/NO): NO